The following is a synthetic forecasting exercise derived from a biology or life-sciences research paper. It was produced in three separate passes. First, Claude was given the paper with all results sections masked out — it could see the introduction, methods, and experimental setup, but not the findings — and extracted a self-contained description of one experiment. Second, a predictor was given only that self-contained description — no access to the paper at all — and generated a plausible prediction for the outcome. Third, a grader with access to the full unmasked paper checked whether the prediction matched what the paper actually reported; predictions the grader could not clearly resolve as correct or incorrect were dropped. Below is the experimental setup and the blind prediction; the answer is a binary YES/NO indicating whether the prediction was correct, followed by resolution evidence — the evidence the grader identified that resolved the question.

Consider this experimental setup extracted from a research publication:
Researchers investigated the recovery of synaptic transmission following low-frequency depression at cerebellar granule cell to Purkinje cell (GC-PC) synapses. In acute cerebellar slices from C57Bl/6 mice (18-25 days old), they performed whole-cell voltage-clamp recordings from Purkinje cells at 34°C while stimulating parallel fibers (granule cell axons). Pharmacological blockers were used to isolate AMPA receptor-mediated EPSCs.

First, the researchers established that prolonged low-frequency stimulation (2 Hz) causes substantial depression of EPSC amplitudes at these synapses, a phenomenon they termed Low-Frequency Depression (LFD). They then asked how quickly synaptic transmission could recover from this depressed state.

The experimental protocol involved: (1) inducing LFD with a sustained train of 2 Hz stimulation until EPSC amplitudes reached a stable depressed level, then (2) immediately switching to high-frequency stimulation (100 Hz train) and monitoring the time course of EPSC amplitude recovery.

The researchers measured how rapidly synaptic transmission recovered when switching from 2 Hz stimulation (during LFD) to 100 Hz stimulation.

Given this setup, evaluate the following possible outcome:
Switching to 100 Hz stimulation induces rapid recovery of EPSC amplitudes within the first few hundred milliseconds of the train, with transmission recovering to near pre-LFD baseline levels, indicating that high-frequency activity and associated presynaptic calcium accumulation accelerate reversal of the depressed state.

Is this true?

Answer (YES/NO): YES